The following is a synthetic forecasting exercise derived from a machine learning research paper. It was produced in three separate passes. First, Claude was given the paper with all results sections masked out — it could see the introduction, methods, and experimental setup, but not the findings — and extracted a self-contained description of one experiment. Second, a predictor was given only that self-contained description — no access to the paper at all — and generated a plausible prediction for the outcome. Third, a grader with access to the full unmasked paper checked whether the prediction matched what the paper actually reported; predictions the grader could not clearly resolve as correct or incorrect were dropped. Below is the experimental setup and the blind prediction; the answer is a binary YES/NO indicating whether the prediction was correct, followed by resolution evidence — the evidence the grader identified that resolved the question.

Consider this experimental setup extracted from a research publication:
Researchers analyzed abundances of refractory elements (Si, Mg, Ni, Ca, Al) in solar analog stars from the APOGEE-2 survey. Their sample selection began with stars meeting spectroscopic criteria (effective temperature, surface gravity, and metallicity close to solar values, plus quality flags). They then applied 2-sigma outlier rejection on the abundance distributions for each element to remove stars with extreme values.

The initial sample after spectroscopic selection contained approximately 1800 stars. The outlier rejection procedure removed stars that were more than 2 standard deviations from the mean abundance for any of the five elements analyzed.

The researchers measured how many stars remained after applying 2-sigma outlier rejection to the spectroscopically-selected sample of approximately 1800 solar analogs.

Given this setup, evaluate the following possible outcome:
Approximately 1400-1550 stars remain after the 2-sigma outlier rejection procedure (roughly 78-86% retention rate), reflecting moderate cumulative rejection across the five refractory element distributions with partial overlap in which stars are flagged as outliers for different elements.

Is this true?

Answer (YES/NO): NO